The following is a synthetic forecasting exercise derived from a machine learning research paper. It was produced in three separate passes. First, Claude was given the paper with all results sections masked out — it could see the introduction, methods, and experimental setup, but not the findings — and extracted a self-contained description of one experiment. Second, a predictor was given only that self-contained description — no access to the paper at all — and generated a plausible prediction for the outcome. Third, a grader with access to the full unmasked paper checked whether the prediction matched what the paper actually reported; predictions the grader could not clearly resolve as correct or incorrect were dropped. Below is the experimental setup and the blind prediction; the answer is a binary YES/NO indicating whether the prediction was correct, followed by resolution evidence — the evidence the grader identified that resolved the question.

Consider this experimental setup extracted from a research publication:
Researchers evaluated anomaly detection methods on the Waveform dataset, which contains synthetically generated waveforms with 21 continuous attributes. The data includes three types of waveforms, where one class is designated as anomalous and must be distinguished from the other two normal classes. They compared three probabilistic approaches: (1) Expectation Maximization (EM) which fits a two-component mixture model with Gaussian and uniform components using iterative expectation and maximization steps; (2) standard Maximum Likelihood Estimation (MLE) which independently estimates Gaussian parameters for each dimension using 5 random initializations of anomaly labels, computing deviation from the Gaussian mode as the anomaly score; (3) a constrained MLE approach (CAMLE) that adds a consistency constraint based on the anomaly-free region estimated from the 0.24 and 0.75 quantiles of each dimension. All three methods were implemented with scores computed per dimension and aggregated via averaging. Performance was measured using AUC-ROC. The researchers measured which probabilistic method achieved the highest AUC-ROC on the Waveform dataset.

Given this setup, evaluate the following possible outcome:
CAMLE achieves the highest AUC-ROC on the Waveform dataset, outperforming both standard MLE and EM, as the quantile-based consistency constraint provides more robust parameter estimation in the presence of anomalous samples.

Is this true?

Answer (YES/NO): NO